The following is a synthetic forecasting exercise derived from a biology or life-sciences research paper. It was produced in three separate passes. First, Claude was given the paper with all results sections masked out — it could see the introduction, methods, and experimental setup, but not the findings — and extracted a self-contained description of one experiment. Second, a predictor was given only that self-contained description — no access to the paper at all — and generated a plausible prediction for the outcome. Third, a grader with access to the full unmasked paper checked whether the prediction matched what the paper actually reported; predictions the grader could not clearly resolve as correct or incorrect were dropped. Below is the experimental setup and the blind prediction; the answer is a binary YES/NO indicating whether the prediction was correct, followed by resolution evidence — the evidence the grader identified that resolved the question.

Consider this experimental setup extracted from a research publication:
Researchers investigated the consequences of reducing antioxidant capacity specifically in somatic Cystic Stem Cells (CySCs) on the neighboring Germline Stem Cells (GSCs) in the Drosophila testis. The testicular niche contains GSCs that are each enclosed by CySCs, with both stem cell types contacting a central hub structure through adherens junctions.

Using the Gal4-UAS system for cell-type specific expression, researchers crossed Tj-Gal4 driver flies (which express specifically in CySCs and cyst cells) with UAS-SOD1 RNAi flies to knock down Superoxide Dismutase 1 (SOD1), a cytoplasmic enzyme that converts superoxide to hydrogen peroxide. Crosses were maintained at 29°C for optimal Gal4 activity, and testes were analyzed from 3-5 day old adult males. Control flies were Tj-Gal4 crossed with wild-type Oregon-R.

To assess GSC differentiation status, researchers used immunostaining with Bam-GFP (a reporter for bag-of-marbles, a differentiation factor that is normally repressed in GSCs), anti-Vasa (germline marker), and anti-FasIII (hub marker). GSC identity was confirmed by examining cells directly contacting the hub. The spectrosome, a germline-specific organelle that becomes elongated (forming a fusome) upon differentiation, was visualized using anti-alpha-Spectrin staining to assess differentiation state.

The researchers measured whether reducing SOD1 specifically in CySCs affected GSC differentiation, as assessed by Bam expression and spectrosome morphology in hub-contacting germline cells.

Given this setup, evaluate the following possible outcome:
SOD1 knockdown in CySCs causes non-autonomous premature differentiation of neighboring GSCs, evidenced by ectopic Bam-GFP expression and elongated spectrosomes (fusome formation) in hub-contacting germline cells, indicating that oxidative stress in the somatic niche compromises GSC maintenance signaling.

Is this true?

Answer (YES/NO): YES